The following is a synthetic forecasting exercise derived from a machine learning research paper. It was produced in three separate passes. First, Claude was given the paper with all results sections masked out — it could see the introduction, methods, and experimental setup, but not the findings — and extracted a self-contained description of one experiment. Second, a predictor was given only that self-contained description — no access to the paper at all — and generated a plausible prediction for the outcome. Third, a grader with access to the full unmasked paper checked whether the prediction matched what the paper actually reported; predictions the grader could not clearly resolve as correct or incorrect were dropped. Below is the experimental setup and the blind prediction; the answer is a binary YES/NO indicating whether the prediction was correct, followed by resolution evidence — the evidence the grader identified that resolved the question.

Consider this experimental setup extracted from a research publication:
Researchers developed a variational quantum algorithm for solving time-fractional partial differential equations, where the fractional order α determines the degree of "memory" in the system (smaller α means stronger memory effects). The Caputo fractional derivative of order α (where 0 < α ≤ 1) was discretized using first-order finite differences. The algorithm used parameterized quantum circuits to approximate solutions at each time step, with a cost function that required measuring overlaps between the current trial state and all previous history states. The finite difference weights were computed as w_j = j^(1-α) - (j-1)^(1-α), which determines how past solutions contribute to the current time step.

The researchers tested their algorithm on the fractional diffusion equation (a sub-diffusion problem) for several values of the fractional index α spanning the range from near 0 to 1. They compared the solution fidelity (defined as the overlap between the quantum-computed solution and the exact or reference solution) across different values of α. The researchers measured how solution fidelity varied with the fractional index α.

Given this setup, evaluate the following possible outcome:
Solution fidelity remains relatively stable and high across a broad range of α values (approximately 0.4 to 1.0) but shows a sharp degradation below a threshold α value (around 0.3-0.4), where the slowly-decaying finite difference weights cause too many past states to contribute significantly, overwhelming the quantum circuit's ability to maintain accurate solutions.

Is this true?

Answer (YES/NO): NO